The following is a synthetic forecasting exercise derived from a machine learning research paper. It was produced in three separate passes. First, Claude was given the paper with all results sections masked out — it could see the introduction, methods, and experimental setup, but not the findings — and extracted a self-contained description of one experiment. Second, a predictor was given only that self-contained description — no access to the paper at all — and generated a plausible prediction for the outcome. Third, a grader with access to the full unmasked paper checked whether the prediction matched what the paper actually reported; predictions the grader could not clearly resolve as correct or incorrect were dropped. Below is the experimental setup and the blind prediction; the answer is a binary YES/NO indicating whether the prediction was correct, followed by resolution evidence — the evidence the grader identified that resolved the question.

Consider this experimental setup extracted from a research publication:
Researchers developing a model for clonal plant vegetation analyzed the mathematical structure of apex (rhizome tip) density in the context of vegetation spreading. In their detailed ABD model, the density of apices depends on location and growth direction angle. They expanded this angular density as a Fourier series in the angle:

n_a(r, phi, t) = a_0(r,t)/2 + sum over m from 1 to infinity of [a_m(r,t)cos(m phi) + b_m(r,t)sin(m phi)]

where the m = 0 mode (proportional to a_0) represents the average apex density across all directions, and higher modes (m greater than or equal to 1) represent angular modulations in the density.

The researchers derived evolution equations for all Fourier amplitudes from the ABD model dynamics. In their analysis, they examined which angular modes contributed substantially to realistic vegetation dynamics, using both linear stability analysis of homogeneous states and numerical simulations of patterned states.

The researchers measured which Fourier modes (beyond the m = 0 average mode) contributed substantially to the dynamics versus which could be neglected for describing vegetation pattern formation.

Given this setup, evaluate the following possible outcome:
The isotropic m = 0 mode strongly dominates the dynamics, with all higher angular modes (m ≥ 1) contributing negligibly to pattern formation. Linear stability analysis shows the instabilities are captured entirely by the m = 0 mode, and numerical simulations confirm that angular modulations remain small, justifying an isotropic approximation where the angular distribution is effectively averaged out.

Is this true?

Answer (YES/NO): NO